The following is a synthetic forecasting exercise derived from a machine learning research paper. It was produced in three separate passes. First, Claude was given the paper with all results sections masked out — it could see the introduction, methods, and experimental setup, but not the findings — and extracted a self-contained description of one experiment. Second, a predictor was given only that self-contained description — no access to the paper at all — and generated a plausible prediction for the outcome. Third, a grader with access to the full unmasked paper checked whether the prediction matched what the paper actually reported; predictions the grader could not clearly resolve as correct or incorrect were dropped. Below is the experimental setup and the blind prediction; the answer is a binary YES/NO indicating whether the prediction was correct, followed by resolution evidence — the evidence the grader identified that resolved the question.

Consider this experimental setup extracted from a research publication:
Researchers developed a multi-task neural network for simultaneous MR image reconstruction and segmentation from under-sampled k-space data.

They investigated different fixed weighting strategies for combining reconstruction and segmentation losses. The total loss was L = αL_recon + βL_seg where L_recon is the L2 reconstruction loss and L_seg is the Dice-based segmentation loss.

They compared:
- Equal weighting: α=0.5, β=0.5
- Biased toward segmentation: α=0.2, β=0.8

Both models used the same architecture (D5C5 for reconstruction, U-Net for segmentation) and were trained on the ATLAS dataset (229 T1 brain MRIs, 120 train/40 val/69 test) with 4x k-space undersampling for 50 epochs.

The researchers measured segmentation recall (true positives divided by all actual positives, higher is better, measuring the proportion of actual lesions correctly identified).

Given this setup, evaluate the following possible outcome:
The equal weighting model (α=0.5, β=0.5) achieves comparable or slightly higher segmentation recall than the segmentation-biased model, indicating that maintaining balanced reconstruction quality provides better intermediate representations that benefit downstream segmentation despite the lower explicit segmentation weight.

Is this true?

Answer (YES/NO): YES